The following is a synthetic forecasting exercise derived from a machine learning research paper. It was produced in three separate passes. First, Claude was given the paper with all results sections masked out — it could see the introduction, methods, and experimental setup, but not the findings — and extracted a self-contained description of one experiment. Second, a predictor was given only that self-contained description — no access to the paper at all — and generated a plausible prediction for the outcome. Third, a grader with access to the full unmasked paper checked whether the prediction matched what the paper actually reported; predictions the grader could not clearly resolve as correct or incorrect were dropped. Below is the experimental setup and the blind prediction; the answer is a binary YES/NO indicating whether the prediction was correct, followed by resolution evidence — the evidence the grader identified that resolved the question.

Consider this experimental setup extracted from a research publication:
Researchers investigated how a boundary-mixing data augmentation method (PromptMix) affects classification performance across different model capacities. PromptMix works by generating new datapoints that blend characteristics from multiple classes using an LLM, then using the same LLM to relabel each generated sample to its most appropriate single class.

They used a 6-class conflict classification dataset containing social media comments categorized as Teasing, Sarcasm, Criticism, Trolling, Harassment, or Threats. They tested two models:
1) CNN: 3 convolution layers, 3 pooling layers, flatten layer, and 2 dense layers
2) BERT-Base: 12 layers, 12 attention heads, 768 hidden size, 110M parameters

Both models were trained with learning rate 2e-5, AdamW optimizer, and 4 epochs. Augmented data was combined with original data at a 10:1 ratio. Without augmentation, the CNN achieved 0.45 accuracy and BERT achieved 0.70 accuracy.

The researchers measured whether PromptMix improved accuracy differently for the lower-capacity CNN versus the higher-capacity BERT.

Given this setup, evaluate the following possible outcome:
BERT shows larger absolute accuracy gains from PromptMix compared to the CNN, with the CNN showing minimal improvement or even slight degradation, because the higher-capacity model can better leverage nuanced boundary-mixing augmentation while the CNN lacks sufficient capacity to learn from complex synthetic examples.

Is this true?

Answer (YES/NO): NO